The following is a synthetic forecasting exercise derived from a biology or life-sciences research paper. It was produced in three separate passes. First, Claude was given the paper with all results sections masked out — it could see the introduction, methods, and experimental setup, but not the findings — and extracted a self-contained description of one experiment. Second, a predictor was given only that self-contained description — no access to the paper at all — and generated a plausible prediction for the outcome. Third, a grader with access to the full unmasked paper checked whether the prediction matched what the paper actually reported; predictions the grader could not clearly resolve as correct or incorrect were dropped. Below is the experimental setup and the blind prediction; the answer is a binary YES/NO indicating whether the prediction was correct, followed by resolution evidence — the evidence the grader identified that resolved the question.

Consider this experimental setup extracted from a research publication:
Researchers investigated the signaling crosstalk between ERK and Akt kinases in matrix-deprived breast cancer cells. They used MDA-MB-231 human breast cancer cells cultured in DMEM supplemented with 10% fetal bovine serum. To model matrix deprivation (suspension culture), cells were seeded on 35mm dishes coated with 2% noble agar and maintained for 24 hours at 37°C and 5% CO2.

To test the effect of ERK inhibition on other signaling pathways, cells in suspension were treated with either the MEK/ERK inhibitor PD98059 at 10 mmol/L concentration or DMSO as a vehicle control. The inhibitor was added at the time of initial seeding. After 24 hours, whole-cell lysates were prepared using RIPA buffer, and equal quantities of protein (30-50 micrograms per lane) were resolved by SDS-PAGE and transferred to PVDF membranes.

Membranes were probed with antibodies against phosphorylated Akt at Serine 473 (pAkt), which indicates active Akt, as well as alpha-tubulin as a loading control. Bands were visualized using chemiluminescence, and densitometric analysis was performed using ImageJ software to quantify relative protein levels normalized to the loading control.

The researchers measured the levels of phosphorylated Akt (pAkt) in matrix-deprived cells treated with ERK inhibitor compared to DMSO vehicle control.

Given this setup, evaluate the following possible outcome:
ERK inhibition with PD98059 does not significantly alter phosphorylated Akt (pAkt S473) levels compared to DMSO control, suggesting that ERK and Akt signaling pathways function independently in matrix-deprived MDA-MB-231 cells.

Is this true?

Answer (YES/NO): NO